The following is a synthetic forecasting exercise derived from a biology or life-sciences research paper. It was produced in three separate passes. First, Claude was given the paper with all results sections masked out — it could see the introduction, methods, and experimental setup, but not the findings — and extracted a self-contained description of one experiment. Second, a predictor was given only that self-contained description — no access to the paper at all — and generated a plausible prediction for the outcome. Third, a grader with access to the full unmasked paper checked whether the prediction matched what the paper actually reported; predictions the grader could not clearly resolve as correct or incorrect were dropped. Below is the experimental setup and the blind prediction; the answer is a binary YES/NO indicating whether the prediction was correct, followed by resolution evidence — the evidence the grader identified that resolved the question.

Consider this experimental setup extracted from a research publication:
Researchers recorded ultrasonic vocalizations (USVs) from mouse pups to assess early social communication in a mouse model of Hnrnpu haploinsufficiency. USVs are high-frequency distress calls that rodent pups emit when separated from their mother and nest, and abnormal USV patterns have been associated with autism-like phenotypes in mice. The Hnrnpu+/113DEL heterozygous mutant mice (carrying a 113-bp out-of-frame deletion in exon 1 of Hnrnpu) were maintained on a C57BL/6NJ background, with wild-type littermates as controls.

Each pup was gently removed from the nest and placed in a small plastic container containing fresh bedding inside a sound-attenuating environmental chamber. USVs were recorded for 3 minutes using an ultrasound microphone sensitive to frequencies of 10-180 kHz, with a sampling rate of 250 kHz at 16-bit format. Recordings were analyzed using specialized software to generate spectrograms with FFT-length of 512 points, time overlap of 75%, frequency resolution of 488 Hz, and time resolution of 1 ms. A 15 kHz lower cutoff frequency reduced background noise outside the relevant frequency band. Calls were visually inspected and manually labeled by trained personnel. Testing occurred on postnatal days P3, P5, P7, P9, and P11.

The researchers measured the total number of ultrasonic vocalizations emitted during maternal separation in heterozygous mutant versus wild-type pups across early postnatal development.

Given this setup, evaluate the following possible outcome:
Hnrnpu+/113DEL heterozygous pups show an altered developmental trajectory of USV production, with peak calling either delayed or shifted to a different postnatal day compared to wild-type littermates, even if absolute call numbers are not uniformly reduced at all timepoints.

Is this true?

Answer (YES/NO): YES